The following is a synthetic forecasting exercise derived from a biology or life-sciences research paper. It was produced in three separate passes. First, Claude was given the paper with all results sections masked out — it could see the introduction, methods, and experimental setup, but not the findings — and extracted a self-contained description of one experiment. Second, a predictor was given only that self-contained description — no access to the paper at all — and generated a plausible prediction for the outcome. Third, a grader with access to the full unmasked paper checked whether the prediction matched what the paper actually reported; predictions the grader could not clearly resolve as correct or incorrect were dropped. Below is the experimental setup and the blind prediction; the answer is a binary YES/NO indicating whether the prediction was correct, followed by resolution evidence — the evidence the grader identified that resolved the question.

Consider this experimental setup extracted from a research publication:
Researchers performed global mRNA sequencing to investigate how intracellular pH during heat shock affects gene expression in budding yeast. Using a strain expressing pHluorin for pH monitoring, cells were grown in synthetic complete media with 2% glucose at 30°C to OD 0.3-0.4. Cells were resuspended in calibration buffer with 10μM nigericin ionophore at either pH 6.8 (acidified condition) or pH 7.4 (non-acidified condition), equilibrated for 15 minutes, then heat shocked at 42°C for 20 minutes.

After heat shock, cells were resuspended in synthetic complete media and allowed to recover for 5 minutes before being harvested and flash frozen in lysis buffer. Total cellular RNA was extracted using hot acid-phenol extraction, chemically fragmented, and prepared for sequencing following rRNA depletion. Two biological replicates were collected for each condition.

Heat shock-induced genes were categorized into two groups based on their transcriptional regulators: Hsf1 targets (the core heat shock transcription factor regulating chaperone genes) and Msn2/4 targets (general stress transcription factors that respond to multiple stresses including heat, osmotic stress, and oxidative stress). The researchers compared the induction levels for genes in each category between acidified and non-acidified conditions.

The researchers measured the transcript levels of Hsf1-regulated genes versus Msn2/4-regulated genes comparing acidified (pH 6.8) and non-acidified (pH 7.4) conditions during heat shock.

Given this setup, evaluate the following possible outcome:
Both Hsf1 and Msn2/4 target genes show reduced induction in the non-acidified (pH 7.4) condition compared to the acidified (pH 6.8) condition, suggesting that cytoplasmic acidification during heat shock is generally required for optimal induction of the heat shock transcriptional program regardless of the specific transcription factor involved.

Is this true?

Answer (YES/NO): NO